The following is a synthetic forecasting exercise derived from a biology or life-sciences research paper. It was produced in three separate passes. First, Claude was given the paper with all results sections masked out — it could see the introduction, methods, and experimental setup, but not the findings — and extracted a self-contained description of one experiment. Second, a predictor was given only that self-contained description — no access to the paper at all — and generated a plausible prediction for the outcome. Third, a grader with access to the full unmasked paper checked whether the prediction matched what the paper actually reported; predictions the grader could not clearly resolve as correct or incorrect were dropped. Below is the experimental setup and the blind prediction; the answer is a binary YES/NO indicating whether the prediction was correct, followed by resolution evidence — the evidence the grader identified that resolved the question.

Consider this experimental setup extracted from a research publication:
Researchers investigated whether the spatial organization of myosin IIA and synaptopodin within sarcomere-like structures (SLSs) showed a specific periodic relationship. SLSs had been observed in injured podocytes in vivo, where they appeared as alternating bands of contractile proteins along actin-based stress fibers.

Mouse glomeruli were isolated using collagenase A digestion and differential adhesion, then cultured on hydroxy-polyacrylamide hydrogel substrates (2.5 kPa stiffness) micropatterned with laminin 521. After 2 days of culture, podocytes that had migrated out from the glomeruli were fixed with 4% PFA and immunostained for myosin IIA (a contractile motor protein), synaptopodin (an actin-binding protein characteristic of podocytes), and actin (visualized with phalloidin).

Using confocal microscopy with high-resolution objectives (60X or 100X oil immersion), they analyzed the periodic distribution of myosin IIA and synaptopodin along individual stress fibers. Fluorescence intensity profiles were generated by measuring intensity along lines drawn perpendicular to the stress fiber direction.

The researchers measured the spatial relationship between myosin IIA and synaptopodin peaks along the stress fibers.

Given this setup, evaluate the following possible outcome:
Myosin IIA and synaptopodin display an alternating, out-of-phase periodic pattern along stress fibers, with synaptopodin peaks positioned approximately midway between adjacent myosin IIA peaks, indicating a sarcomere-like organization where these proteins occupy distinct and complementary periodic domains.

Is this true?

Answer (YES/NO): YES